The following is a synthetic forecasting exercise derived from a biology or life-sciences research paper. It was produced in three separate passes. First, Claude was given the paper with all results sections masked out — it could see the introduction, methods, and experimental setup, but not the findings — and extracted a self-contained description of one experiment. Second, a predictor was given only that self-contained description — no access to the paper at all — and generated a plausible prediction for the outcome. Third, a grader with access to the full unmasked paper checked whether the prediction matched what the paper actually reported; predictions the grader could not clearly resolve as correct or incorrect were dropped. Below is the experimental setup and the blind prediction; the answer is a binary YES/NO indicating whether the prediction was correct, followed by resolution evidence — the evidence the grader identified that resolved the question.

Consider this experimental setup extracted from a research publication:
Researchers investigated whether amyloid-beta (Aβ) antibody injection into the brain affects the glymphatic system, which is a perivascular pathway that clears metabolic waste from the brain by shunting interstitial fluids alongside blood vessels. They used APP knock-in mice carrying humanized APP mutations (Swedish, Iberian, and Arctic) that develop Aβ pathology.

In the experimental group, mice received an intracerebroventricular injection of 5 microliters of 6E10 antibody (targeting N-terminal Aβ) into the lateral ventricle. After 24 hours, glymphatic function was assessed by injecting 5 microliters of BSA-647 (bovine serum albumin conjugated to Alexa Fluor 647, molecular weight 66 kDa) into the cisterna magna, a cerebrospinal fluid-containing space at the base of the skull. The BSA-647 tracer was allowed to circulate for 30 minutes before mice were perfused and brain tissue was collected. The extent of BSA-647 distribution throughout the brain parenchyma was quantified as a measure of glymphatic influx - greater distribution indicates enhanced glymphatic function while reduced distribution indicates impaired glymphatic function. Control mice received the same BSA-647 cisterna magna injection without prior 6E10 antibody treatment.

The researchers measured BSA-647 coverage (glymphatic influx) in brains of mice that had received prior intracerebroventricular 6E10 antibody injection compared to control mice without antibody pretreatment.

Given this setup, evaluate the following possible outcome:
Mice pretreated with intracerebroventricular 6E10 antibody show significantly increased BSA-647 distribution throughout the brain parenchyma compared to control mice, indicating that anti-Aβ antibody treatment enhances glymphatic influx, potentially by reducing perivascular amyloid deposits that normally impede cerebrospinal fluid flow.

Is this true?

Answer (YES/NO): NO